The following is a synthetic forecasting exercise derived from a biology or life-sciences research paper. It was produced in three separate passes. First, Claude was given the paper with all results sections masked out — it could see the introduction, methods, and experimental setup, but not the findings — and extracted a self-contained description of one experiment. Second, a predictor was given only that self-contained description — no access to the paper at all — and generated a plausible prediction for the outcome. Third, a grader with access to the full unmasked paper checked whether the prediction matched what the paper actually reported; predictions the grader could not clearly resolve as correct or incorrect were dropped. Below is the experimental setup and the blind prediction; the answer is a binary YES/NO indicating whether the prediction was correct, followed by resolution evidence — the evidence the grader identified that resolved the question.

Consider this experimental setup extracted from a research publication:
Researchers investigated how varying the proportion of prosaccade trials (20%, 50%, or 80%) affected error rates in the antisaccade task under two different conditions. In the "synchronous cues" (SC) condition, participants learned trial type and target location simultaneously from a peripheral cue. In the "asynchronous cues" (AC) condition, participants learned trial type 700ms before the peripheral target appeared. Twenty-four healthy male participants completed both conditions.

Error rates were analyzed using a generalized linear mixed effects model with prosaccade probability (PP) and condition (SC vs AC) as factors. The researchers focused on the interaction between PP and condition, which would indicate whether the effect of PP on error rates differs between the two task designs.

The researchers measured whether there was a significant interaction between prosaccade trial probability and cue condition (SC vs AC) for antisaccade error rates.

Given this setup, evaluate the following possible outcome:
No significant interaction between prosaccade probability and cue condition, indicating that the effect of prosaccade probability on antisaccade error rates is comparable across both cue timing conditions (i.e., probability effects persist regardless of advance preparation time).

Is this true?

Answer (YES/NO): NO